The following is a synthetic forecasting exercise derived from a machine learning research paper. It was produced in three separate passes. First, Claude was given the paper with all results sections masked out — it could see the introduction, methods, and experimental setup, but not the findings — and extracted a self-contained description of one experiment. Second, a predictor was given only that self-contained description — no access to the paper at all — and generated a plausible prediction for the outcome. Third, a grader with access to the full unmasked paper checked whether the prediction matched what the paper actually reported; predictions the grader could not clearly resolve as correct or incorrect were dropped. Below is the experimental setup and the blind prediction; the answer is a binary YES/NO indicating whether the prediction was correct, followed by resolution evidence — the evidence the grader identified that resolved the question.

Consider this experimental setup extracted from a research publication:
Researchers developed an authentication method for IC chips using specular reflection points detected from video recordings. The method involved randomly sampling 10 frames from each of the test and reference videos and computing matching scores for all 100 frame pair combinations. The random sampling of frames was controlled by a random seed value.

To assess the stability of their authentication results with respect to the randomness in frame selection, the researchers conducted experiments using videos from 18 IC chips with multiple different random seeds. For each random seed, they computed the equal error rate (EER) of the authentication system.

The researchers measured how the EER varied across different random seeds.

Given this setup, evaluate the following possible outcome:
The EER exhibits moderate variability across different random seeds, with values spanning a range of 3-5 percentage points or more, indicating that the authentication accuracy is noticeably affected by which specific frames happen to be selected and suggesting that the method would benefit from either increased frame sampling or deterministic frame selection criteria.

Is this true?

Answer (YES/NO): NO